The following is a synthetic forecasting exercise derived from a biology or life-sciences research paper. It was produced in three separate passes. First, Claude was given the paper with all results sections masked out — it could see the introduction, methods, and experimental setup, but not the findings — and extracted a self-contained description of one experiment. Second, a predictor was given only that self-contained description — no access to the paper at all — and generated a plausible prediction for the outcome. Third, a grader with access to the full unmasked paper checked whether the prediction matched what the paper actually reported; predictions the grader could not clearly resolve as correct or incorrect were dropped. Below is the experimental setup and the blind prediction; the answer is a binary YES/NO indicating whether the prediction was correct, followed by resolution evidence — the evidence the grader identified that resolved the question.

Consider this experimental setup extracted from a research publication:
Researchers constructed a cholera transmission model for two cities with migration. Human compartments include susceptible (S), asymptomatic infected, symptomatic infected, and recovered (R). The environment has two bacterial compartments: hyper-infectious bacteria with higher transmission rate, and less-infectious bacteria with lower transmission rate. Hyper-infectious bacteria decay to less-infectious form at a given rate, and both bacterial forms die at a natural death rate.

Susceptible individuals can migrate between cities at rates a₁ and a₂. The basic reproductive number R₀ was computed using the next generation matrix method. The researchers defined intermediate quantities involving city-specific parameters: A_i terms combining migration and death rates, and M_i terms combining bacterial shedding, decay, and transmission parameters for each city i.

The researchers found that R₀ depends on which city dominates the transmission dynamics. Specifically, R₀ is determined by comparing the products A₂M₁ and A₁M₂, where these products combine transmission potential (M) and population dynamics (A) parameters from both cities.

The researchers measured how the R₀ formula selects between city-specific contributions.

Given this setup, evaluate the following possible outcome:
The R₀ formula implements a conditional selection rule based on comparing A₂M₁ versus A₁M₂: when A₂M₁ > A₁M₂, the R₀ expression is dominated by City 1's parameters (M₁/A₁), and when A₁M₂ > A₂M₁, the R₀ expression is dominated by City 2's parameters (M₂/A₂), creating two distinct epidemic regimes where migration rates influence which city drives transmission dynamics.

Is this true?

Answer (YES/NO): YES